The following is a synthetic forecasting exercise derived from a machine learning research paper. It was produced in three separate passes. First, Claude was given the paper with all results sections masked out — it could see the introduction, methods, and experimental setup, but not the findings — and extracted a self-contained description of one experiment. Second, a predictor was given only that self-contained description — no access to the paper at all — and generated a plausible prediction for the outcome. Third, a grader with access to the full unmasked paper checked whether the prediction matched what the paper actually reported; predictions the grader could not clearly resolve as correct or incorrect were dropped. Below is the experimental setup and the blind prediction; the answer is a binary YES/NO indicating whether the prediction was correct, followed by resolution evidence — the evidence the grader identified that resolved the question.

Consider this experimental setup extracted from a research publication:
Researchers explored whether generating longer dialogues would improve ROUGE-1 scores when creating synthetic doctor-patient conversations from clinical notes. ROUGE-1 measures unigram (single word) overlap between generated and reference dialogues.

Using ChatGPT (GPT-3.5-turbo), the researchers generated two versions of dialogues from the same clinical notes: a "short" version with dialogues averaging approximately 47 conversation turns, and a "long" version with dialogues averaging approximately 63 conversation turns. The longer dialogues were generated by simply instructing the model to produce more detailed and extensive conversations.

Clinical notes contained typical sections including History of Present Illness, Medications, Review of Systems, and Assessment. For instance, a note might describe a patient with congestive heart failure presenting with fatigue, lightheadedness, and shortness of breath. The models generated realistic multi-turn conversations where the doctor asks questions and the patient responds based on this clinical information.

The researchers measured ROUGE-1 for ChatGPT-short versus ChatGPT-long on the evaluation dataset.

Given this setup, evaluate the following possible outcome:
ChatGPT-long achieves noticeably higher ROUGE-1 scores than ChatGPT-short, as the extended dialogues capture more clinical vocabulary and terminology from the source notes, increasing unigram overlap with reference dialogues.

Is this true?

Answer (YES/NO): NO